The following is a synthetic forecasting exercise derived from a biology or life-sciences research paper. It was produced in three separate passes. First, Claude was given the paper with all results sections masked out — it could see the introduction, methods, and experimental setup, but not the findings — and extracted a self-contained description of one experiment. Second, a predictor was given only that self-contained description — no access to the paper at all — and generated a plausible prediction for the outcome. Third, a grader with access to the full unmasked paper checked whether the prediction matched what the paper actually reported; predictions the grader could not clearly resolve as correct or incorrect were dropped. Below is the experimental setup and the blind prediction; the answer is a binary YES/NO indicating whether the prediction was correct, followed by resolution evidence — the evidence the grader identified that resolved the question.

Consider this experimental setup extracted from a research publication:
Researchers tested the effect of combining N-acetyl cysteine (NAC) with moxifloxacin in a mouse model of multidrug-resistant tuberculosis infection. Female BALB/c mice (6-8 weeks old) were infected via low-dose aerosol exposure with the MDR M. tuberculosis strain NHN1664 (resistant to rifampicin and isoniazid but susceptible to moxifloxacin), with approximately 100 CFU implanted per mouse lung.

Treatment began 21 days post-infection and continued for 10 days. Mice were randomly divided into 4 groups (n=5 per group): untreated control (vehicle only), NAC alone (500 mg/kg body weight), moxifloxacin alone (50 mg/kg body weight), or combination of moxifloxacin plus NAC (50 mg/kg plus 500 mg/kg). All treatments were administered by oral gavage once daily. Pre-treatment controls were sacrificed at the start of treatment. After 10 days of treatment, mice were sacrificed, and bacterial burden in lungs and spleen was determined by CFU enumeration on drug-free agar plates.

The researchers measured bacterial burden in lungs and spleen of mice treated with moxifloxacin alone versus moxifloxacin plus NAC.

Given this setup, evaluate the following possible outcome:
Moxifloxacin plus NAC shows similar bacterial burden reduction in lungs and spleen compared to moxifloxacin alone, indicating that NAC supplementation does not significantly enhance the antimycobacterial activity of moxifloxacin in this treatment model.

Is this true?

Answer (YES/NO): NO